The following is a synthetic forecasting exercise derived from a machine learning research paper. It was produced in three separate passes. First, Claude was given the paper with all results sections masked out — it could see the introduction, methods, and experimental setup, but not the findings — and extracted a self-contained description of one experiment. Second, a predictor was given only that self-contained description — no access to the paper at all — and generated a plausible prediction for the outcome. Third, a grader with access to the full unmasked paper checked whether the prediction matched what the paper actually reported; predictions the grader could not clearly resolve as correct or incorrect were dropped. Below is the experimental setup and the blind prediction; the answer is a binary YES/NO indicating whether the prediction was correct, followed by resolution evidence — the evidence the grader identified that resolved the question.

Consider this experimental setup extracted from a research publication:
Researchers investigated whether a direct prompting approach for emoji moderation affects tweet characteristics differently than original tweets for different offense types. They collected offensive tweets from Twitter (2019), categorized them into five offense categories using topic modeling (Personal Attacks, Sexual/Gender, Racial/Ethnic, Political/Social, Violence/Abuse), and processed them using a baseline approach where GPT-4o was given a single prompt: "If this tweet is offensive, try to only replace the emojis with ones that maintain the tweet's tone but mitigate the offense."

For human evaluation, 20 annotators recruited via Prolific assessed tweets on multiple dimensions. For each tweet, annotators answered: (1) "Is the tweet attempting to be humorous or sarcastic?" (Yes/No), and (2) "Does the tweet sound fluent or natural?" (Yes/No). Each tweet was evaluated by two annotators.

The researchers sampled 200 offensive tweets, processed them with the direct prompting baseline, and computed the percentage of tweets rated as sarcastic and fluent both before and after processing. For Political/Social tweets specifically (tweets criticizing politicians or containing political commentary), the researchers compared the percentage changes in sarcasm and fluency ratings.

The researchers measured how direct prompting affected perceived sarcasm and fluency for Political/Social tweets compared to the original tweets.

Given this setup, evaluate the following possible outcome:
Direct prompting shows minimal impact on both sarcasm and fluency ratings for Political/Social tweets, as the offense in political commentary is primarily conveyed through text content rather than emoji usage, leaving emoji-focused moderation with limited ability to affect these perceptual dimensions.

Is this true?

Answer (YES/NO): NO